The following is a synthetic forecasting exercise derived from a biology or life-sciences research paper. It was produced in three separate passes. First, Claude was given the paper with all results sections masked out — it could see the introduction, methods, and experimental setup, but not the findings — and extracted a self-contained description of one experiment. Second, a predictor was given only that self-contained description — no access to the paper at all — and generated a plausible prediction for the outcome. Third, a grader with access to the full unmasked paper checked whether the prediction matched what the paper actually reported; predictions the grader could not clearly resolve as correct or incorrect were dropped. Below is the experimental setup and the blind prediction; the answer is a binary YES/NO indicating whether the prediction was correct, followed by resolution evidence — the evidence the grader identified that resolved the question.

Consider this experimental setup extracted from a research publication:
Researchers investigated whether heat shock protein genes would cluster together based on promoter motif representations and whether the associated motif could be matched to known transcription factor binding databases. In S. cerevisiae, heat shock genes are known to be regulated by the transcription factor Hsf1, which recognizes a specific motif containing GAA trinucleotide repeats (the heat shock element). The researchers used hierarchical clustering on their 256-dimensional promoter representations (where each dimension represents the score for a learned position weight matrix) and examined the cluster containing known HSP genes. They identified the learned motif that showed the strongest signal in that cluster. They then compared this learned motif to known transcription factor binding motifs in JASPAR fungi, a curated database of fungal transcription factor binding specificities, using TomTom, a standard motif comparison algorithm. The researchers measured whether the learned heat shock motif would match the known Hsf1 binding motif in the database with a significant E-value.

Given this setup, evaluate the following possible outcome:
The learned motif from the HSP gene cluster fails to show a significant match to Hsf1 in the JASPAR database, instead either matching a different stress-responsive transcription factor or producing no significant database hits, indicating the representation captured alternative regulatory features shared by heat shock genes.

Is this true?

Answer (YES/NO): NO